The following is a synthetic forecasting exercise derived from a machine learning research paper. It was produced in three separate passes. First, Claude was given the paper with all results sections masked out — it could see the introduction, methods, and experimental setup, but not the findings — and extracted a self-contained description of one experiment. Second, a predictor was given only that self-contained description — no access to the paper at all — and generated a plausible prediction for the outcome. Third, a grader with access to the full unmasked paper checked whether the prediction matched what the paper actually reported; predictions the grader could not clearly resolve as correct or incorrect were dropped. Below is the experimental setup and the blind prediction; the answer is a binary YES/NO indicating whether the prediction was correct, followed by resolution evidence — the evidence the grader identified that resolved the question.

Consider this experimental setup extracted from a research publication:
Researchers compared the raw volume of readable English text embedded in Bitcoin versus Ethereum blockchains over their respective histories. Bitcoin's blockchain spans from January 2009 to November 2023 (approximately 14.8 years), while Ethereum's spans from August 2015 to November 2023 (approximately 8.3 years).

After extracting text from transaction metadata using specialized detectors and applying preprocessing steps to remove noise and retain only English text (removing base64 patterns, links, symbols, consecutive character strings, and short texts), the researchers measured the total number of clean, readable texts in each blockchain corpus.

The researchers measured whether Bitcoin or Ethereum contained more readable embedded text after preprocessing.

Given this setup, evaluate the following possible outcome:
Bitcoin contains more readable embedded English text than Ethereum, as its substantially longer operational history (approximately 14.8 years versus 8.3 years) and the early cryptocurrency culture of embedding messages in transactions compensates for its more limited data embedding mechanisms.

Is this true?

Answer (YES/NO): NO